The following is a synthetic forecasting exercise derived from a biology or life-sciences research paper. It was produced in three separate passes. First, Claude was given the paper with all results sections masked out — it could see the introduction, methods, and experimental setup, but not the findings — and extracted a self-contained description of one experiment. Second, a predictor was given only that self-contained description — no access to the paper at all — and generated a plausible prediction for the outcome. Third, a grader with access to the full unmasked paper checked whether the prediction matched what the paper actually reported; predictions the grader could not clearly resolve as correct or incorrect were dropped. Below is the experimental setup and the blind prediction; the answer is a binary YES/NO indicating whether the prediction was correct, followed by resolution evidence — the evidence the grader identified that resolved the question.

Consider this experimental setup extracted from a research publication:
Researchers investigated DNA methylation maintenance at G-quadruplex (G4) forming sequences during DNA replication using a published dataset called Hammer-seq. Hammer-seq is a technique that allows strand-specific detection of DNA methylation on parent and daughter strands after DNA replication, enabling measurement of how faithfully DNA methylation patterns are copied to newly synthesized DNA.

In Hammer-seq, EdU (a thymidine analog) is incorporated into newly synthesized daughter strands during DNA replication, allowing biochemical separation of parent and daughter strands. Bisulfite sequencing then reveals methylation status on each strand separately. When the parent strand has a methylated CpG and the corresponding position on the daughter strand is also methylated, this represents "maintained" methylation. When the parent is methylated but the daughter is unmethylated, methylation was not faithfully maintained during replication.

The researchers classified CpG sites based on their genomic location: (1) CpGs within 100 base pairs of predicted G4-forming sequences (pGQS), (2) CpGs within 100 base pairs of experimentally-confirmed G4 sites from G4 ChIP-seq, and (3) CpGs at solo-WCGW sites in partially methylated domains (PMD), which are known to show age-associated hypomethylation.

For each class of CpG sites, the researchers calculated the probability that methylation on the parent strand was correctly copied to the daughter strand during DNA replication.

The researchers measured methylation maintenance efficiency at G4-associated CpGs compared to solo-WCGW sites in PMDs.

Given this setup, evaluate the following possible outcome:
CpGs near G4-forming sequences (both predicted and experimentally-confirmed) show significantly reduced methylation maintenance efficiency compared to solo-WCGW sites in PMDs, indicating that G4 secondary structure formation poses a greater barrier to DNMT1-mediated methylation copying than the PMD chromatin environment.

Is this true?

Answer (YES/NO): NO